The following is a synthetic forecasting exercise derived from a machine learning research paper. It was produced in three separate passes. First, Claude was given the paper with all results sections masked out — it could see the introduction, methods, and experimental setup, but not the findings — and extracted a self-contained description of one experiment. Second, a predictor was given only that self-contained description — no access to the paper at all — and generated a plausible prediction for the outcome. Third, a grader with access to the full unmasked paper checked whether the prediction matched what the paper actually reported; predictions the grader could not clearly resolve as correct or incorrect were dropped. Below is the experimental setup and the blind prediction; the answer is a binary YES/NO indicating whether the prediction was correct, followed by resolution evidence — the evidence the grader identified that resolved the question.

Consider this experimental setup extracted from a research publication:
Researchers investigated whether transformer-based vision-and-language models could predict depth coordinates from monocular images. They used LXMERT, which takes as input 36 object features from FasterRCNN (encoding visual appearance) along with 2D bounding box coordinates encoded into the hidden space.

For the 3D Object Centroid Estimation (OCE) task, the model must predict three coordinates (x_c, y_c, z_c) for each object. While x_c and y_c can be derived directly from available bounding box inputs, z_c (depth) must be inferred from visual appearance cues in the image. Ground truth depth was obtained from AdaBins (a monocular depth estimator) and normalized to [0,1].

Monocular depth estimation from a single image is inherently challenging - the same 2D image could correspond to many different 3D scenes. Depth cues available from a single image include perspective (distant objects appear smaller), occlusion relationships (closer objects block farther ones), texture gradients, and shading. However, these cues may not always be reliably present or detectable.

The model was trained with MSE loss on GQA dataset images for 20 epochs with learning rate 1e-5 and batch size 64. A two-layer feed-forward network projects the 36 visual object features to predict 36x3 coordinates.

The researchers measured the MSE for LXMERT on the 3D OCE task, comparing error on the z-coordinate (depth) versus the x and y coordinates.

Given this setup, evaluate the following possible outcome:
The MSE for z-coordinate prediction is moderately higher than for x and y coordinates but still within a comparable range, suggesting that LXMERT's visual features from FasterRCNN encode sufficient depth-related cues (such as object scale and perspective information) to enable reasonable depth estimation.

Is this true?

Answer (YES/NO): NO